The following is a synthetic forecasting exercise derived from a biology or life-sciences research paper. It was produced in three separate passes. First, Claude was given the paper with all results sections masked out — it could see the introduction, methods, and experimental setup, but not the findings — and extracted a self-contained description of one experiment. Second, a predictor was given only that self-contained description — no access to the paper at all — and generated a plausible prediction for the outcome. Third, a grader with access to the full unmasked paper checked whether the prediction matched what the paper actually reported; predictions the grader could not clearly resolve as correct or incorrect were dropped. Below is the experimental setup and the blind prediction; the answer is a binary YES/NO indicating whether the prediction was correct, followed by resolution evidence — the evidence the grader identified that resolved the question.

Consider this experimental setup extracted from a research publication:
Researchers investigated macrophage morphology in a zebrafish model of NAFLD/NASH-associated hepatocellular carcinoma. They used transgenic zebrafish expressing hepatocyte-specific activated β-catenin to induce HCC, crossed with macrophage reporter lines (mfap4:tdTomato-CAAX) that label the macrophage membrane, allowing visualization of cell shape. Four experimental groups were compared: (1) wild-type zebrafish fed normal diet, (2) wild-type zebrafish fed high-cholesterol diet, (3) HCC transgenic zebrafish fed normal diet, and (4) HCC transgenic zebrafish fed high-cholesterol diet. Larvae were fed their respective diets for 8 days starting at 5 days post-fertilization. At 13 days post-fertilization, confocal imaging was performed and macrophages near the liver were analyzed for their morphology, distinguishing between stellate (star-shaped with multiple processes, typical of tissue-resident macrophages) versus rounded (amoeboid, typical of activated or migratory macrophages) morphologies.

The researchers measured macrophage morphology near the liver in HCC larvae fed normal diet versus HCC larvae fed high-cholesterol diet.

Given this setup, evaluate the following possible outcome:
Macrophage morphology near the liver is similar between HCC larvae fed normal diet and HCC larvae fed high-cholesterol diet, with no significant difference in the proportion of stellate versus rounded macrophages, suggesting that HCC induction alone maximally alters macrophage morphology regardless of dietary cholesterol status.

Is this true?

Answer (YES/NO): NO